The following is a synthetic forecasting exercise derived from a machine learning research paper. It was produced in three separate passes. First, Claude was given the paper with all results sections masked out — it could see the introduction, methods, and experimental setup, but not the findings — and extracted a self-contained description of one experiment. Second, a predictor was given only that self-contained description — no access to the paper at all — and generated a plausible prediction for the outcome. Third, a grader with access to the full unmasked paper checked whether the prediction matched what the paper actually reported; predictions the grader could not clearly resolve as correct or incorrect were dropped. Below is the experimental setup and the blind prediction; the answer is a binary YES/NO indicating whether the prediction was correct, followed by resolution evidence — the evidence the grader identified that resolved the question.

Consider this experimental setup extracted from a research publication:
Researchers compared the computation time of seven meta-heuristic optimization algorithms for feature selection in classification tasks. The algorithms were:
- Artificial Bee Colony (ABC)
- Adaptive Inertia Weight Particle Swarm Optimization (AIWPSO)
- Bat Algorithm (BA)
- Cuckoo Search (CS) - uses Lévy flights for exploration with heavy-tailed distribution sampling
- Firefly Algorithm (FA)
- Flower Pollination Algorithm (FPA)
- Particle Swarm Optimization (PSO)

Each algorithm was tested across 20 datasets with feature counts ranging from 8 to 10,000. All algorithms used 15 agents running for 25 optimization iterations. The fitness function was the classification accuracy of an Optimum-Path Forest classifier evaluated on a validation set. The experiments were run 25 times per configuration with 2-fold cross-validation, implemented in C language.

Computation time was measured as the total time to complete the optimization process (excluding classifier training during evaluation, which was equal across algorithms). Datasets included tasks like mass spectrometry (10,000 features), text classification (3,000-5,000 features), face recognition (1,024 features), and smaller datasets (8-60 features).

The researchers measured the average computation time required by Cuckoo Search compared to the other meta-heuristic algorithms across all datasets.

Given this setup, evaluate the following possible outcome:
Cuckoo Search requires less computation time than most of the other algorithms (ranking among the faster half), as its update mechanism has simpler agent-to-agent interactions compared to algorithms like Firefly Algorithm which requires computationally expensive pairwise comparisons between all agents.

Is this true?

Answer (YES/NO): YES